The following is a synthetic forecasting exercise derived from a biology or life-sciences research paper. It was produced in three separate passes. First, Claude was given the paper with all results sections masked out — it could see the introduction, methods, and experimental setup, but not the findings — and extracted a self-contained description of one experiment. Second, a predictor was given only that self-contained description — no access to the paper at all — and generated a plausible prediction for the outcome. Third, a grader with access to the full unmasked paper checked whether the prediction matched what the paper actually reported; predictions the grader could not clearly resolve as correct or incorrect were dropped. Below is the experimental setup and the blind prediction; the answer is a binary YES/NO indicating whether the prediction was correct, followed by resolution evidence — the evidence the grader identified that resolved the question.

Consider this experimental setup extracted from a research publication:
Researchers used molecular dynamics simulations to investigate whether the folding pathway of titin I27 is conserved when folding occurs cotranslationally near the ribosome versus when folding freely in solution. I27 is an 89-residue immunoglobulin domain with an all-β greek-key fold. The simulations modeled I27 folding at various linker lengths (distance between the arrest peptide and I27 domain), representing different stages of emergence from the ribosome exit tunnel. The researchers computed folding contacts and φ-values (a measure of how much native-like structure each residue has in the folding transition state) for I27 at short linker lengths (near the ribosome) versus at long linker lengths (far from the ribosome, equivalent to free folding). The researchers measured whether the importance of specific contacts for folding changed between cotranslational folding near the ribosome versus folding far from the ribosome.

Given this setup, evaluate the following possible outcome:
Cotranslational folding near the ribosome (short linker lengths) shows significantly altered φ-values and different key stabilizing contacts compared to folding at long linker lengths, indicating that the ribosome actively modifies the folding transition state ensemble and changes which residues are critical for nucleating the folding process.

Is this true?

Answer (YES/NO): NO